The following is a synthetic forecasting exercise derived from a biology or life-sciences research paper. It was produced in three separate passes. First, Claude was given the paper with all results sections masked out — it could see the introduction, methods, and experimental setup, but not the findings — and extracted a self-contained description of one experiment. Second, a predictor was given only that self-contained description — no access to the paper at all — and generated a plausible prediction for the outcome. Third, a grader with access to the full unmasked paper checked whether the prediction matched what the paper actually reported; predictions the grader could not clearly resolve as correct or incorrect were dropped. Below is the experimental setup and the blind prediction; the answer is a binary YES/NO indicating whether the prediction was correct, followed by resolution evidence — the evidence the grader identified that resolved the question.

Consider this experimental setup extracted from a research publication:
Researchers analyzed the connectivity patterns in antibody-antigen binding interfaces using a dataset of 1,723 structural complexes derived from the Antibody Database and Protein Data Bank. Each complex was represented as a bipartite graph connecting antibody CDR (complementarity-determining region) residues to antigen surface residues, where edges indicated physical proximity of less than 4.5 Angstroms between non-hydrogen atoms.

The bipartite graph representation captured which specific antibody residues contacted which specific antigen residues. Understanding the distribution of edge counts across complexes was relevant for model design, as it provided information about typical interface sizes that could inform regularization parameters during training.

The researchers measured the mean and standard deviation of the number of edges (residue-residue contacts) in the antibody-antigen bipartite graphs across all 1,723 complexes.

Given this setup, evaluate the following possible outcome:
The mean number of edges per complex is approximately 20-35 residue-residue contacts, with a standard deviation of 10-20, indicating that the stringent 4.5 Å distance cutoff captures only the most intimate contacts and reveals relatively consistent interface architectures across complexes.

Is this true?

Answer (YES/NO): NO